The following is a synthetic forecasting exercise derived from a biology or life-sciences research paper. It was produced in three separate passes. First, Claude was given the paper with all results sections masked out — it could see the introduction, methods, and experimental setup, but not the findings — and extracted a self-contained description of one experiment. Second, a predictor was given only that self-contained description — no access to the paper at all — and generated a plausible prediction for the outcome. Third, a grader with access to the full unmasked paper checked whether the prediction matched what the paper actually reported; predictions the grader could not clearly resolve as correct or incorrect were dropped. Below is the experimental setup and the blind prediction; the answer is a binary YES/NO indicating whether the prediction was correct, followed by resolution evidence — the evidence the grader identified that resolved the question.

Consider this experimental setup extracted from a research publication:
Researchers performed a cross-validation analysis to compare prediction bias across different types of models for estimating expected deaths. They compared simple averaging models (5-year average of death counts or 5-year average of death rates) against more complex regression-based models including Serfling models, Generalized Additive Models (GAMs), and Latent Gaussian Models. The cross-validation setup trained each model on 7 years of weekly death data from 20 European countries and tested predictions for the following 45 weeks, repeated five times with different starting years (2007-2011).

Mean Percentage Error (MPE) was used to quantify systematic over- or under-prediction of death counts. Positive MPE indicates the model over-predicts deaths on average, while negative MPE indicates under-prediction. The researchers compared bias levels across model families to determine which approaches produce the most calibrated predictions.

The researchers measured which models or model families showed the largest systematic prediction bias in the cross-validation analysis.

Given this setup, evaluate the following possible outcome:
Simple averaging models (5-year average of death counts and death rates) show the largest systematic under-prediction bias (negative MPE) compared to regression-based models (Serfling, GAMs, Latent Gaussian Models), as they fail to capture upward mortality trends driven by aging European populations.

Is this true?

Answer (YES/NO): NO